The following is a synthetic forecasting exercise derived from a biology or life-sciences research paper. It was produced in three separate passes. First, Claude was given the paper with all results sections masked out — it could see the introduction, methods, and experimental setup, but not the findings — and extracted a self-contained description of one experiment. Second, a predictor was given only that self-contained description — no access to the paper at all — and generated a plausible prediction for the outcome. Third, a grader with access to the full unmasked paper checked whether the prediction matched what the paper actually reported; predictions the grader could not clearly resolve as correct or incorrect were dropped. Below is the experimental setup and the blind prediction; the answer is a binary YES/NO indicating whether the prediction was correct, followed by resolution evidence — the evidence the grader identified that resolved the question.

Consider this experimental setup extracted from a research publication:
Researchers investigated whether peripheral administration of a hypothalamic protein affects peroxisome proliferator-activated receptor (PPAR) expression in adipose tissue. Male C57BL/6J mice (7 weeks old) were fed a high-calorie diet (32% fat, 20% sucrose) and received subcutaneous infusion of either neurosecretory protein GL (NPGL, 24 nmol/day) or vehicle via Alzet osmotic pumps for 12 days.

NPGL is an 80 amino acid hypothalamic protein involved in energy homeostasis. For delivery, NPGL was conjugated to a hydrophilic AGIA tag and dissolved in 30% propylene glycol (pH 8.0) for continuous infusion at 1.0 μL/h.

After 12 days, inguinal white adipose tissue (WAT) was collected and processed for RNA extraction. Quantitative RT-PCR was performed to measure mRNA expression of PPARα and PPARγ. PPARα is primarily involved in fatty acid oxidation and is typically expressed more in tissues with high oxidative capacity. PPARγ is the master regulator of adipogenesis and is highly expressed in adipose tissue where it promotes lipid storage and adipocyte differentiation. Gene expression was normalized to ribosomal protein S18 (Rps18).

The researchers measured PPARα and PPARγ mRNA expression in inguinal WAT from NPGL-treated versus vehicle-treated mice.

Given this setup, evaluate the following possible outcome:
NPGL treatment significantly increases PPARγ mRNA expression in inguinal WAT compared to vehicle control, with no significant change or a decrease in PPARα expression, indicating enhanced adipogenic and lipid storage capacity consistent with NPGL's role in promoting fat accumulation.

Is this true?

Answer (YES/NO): NO